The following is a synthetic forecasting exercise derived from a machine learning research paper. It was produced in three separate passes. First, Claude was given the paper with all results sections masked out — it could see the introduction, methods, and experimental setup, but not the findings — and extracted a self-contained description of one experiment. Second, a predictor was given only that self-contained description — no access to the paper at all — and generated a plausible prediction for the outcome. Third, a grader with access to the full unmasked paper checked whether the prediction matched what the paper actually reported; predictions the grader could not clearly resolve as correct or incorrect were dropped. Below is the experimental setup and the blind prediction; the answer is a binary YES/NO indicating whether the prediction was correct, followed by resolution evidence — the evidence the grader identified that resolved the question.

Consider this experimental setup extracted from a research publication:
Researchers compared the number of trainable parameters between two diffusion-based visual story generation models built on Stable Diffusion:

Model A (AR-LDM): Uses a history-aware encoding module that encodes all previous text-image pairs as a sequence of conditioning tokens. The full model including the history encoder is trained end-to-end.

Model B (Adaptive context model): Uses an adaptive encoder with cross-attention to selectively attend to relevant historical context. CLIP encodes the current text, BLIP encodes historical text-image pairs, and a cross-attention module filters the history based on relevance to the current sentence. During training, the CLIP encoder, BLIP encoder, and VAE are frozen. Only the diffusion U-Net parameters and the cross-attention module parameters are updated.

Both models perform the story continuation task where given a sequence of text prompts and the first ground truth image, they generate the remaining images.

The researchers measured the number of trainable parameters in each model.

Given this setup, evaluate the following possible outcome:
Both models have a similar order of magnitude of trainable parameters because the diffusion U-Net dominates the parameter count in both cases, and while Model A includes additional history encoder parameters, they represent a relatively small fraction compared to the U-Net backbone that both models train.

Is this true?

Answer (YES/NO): NO